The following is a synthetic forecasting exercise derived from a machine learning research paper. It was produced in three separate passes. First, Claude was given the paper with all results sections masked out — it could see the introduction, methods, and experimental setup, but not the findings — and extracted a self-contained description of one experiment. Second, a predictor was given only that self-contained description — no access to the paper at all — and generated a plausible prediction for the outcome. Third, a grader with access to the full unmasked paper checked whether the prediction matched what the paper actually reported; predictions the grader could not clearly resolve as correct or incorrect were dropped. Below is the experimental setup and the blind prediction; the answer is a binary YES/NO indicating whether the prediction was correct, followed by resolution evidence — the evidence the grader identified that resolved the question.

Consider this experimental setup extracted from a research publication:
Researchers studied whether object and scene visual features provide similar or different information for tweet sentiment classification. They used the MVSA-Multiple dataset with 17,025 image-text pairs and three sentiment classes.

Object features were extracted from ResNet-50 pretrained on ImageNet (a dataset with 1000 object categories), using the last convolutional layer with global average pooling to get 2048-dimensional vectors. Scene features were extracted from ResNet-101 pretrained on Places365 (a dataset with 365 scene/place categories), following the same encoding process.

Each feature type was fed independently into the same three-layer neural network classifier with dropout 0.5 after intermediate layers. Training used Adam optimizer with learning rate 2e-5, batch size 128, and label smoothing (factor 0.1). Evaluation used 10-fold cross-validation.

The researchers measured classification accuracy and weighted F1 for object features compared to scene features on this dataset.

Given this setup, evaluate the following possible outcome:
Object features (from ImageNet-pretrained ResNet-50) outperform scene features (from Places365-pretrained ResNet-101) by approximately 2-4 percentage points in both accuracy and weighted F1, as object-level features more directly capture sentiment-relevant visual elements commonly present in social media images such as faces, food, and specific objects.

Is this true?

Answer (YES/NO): NO